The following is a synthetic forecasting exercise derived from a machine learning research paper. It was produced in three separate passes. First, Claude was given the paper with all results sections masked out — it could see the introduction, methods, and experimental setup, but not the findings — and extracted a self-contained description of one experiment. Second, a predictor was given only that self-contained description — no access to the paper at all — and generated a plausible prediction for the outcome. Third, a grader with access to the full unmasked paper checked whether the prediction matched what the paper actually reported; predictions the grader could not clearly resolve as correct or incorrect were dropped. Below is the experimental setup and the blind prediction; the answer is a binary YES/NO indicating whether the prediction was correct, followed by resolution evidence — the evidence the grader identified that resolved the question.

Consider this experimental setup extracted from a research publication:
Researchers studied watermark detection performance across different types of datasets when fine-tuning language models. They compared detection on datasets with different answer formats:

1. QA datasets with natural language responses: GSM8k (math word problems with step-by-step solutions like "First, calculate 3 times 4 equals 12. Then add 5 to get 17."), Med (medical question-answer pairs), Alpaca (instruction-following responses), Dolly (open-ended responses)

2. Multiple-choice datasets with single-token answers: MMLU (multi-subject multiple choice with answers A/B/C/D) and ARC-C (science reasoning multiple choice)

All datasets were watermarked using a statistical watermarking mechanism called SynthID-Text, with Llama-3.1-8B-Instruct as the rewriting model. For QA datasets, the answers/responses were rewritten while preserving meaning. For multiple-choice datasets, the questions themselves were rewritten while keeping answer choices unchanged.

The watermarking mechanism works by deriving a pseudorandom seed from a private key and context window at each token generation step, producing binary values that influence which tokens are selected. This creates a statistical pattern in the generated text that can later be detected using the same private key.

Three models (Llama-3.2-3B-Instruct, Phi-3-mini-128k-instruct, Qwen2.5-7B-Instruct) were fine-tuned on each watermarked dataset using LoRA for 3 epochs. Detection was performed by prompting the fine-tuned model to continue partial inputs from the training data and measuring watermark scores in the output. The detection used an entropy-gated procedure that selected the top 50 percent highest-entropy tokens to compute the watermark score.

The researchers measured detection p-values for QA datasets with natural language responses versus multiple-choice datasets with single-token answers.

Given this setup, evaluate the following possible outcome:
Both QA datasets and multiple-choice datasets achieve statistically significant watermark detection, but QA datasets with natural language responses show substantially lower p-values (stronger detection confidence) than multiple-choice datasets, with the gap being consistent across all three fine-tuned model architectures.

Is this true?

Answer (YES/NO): NO